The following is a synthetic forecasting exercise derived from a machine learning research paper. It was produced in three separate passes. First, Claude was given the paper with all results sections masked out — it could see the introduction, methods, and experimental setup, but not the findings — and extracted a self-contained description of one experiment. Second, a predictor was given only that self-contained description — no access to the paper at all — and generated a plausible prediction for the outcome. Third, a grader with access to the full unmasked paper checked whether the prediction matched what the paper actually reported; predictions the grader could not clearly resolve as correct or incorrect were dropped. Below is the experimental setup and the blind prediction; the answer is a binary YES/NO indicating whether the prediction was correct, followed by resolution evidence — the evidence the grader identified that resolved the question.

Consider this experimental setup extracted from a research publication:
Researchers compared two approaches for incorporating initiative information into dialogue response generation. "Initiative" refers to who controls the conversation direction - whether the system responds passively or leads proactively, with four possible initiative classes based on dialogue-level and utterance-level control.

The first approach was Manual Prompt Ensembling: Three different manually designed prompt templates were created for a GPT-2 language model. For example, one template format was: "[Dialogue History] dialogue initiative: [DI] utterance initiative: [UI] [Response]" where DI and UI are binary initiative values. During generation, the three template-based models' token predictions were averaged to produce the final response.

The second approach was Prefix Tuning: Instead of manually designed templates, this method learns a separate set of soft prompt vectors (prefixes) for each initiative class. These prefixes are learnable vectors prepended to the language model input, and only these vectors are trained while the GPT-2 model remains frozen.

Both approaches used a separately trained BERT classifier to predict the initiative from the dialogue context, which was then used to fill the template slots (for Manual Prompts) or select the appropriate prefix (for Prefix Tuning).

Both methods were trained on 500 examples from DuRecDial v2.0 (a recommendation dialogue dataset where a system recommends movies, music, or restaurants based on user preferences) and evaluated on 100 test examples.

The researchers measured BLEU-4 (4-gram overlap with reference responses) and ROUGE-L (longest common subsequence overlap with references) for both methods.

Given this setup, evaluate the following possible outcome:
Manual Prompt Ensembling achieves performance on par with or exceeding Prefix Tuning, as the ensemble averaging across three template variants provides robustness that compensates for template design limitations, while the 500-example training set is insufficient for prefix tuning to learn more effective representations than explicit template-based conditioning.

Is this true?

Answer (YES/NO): YES